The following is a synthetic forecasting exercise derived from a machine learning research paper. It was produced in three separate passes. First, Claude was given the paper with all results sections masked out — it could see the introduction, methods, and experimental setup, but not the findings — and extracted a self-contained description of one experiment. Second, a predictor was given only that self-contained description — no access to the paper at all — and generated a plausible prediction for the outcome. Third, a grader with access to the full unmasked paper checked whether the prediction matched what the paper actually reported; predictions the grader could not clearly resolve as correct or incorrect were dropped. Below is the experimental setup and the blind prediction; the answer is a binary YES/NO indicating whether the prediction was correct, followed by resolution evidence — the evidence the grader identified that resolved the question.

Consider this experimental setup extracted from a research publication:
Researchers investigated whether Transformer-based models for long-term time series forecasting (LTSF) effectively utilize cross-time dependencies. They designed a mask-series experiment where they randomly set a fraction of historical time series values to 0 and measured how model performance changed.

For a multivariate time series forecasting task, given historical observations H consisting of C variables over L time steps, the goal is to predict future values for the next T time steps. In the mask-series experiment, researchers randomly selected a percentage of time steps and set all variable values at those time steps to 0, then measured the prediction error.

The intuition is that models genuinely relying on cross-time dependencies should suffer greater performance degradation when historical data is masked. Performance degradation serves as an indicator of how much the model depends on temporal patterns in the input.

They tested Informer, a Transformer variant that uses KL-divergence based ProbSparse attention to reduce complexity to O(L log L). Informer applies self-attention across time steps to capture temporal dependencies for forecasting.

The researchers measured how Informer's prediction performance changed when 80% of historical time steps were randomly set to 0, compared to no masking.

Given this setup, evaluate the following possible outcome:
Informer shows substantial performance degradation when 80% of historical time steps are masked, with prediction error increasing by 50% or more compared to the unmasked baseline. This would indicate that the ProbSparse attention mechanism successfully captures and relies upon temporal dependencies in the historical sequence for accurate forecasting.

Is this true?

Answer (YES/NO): NO